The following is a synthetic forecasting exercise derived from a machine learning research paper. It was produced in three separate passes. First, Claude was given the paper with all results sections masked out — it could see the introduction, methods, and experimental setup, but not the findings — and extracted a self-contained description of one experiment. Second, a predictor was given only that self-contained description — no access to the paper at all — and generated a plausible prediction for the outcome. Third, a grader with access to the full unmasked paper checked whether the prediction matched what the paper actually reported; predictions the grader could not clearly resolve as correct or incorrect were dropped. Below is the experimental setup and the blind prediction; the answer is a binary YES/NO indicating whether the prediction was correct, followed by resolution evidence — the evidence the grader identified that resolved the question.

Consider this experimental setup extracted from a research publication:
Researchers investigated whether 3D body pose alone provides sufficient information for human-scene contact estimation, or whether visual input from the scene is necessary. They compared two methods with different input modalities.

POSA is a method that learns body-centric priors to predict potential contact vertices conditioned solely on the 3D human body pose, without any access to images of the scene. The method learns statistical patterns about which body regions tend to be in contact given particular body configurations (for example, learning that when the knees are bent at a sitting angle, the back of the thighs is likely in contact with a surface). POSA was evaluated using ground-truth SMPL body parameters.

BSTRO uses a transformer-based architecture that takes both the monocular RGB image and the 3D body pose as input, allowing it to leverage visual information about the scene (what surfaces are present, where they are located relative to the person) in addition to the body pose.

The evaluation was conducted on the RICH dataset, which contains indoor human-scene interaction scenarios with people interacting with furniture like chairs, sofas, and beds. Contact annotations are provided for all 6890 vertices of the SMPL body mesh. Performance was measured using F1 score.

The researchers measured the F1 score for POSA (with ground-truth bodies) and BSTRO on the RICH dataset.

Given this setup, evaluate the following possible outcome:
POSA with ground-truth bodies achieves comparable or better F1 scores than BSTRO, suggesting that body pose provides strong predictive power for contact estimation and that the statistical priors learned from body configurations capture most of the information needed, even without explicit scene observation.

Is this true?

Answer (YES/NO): NO